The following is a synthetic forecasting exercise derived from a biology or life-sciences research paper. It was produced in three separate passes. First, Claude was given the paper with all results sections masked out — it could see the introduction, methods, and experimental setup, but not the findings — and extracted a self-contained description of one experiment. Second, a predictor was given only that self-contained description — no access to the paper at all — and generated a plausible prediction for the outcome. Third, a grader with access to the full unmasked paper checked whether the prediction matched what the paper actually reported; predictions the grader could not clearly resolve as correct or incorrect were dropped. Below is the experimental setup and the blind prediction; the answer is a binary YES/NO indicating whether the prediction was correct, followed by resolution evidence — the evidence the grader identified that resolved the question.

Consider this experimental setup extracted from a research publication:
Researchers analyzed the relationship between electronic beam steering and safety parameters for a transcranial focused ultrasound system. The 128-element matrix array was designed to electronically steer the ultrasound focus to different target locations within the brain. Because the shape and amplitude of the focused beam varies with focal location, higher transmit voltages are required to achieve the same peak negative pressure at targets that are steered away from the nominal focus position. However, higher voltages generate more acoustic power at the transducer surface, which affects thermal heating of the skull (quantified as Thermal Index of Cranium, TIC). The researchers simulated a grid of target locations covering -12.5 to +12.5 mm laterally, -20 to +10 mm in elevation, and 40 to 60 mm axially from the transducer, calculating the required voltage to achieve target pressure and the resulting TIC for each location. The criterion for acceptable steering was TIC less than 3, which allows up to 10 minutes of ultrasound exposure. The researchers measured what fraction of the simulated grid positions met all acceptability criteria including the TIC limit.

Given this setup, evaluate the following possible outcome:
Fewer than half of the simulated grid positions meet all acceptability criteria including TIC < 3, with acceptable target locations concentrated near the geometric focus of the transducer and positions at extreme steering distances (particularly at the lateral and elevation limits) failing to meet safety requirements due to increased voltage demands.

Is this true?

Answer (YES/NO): NO